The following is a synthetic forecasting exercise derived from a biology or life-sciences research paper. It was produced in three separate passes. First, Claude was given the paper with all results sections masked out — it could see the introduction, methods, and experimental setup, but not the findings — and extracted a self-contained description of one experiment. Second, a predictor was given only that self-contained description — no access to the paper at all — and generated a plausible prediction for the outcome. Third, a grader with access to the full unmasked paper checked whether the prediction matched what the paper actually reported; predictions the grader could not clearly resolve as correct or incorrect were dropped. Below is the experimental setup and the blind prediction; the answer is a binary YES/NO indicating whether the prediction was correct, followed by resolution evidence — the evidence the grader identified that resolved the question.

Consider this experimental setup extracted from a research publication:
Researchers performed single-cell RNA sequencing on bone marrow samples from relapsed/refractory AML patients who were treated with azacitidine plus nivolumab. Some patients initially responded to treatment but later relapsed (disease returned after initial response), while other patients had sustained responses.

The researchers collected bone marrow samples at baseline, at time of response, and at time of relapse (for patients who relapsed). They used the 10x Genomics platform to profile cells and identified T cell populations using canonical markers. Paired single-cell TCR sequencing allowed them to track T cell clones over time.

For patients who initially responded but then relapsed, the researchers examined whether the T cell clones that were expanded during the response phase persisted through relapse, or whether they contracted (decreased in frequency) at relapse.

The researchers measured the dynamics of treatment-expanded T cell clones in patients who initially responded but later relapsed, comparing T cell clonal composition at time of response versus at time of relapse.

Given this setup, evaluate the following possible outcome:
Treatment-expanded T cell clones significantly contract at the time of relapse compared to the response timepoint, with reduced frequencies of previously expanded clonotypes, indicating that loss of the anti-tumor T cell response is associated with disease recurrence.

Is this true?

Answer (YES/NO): YES